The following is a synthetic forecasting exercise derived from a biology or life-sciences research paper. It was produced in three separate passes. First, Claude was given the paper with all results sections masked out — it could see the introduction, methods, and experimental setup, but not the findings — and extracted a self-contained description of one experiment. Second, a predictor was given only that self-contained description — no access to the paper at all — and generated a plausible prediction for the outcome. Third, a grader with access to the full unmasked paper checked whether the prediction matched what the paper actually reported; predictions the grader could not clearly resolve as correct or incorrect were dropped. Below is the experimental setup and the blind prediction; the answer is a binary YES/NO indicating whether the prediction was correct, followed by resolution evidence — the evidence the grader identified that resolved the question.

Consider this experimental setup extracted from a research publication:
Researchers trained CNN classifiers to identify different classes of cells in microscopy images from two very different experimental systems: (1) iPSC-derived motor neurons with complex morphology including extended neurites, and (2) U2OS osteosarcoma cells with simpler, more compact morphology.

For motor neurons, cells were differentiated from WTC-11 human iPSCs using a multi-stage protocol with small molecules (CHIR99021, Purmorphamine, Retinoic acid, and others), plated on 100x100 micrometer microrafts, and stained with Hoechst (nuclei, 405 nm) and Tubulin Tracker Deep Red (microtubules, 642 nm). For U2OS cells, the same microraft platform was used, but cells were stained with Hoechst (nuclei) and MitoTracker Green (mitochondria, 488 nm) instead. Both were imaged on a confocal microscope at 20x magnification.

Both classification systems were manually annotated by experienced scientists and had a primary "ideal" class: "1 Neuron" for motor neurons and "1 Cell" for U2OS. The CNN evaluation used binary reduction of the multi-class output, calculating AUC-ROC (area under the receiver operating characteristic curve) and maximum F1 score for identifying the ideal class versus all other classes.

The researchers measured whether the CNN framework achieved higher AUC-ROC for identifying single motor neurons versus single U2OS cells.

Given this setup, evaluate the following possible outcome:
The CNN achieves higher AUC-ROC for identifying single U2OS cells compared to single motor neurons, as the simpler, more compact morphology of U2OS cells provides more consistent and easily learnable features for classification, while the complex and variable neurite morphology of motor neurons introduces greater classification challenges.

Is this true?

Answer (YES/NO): NO